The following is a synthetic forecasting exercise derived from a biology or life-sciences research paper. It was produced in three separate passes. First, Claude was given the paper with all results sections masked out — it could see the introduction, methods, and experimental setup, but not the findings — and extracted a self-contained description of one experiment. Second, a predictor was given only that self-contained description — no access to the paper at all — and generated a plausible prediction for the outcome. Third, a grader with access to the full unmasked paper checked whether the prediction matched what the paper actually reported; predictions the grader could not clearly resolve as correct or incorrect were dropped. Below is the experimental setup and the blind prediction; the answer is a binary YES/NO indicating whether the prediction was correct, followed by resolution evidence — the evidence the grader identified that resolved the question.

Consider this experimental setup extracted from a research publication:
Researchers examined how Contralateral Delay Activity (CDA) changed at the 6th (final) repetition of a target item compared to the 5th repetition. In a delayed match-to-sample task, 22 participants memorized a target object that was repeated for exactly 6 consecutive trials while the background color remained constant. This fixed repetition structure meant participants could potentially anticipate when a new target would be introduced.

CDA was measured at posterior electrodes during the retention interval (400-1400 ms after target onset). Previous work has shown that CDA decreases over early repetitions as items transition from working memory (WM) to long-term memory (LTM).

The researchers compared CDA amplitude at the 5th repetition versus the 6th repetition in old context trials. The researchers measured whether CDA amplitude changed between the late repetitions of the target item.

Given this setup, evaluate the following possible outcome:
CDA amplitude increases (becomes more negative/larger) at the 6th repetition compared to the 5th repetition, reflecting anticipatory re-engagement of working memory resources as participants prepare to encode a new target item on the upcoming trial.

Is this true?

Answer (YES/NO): YES